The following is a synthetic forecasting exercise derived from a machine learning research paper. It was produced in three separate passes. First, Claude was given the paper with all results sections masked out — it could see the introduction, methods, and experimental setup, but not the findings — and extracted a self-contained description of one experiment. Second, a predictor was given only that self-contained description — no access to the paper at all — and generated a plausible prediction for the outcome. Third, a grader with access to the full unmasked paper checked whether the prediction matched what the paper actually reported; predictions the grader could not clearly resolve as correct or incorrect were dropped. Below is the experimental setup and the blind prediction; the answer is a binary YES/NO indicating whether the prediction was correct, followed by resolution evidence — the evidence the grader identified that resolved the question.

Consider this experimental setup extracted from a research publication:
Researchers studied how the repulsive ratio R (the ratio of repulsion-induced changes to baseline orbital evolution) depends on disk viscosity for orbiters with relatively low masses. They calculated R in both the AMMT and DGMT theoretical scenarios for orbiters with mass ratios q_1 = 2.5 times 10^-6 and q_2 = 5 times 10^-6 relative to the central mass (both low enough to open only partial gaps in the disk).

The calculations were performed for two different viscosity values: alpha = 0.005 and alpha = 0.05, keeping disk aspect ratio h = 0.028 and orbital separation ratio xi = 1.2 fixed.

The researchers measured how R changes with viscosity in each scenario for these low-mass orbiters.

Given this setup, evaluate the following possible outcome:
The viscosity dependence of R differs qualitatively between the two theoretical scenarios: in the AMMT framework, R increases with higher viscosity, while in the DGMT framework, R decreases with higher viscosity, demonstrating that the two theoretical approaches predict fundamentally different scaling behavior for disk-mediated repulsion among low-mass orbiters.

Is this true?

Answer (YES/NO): NO